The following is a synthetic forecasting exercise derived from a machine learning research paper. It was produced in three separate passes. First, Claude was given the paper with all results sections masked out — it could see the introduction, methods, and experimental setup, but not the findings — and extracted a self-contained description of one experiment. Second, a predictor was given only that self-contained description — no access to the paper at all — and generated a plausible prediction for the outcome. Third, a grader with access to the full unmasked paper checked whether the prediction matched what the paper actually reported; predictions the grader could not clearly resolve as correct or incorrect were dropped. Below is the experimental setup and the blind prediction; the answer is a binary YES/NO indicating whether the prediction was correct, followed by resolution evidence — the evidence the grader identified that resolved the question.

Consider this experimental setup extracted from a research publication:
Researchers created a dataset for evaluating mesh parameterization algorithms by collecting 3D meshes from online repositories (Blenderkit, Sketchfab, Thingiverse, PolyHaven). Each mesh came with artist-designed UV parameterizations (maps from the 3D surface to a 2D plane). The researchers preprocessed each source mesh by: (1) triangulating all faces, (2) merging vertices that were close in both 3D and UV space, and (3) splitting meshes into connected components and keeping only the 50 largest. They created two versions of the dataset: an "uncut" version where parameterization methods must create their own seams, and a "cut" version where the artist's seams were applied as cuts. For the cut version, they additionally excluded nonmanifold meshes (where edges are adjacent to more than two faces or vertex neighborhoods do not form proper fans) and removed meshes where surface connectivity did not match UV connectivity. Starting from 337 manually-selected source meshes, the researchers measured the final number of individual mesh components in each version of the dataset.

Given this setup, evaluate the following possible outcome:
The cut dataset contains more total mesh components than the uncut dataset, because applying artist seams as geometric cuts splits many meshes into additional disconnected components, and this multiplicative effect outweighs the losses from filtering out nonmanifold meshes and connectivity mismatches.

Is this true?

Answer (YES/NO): YES